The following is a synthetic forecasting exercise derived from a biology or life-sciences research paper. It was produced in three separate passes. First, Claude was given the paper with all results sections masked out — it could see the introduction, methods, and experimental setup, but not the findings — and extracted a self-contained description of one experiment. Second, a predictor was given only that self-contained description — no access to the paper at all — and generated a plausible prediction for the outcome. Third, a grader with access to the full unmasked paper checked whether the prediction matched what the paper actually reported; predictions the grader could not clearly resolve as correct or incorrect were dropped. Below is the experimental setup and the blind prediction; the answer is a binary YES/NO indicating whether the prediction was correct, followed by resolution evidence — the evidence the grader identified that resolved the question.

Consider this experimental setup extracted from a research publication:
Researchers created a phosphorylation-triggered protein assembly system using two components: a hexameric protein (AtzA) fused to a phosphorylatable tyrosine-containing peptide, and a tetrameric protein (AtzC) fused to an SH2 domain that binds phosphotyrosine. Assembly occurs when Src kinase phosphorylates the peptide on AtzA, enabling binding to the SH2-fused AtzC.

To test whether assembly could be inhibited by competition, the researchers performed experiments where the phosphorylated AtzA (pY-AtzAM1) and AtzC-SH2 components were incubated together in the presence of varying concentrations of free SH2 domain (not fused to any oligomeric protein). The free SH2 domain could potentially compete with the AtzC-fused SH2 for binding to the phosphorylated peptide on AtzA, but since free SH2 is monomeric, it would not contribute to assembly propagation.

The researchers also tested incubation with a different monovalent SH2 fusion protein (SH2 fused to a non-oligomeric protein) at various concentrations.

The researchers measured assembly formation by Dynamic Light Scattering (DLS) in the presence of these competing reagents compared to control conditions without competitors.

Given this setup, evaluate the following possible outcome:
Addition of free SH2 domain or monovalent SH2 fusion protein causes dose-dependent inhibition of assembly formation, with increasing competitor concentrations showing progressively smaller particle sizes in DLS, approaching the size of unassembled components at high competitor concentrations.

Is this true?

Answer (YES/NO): YES